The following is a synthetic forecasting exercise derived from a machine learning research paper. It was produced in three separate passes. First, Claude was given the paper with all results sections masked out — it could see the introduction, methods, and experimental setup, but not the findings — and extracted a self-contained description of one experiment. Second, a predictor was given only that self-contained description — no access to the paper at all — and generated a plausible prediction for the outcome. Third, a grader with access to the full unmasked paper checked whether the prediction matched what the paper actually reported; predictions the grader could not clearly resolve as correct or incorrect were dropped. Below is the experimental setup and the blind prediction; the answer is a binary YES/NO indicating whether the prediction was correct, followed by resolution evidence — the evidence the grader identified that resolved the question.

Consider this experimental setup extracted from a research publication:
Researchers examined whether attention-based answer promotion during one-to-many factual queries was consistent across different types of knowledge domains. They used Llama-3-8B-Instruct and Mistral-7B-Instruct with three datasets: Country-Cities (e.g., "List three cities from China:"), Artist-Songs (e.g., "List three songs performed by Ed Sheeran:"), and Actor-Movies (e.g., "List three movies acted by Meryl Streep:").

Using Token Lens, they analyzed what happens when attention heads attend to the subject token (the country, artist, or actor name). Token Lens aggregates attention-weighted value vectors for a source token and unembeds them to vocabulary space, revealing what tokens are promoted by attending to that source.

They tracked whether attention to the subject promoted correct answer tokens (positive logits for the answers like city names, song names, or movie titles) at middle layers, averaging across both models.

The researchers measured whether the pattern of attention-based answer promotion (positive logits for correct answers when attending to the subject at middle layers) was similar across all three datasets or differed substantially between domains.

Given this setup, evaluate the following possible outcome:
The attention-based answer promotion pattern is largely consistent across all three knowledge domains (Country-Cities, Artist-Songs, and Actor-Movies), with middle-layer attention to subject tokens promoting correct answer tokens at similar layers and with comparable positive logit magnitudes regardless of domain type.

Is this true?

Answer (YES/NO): NO